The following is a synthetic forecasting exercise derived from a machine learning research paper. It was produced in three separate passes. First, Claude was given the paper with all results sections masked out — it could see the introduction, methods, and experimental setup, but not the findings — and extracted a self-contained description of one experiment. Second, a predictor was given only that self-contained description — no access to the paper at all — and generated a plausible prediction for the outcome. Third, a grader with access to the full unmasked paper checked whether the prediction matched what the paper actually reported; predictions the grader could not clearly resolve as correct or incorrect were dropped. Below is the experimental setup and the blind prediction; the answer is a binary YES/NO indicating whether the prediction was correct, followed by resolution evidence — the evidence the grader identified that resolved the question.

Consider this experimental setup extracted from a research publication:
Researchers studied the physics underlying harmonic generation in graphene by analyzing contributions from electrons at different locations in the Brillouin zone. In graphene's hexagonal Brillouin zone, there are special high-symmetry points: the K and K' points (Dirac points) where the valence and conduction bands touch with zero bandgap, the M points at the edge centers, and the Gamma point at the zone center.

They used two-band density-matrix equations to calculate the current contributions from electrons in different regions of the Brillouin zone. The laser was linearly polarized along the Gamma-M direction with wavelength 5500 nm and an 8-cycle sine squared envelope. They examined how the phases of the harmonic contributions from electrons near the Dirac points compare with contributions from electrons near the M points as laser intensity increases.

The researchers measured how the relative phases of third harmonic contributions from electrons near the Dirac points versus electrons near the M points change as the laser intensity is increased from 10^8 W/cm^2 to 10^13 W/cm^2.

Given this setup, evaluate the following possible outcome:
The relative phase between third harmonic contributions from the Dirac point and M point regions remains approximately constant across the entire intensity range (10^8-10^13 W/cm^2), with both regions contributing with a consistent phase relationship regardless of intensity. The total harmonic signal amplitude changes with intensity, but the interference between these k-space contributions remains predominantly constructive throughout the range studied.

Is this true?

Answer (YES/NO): NO